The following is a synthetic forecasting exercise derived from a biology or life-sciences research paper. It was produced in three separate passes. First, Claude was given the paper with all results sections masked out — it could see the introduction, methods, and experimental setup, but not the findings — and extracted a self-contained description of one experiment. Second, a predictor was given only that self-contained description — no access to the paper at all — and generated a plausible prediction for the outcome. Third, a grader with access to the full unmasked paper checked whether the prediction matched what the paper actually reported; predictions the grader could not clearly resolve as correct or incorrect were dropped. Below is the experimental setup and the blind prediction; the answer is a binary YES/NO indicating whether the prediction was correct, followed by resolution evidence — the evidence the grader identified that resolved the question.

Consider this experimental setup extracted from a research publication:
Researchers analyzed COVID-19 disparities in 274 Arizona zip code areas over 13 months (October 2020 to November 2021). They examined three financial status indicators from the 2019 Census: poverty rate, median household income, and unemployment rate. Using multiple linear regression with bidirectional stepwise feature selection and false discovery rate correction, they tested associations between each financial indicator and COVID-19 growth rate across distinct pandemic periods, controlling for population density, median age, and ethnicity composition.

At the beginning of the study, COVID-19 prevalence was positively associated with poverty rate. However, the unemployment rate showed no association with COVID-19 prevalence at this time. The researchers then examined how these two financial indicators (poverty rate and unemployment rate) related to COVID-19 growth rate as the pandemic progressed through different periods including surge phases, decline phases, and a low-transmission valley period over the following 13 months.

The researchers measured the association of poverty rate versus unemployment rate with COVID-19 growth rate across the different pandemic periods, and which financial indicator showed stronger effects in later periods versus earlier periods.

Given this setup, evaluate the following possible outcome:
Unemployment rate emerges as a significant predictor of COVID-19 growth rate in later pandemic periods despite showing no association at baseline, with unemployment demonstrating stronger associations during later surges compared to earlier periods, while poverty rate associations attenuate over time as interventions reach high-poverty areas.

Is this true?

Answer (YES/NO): NO